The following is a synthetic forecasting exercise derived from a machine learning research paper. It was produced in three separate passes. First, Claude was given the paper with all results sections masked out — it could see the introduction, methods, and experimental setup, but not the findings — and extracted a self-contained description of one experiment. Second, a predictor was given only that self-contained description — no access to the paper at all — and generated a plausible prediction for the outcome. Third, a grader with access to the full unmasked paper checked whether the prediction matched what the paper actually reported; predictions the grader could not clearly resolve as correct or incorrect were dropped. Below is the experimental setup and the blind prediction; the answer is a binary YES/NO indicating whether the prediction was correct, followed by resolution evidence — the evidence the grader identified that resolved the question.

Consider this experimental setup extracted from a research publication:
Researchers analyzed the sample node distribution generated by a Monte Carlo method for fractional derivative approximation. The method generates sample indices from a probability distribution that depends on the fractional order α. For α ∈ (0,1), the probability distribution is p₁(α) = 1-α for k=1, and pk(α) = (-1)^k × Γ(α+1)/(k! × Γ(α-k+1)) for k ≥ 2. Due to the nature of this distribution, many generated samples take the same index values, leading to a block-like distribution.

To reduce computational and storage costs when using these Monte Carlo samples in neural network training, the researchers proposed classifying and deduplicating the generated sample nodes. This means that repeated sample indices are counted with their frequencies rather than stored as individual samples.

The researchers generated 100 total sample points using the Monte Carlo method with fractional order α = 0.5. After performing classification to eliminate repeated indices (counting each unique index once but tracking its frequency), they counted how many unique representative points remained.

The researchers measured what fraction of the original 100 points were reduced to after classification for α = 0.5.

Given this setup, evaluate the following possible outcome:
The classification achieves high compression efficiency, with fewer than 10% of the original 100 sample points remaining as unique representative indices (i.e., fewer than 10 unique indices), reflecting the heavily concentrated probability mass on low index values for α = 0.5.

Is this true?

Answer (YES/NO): NO